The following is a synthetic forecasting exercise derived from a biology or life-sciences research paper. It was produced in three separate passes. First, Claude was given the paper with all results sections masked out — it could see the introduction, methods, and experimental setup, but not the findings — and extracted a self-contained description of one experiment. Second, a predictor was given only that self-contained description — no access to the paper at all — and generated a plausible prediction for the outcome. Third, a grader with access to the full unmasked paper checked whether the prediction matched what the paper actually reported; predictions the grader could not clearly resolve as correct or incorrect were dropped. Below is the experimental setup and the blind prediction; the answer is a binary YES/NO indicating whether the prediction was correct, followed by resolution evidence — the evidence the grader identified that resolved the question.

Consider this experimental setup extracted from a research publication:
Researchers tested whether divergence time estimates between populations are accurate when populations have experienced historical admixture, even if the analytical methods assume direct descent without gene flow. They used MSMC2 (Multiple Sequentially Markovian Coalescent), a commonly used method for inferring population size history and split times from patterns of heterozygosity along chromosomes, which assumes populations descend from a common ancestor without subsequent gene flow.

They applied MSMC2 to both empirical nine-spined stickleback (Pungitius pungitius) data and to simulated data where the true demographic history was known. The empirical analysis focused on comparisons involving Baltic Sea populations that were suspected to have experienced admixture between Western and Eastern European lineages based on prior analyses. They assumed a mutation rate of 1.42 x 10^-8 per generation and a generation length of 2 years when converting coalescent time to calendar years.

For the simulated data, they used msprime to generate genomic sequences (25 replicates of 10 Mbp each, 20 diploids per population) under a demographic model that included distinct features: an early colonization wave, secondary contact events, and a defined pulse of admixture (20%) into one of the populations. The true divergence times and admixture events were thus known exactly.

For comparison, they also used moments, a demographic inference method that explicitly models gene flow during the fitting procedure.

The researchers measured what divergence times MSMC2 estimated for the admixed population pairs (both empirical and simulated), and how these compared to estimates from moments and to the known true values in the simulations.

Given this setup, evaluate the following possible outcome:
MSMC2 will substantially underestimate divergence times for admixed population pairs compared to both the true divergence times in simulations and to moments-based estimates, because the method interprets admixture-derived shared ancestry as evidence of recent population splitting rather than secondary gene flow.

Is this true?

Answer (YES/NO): NO